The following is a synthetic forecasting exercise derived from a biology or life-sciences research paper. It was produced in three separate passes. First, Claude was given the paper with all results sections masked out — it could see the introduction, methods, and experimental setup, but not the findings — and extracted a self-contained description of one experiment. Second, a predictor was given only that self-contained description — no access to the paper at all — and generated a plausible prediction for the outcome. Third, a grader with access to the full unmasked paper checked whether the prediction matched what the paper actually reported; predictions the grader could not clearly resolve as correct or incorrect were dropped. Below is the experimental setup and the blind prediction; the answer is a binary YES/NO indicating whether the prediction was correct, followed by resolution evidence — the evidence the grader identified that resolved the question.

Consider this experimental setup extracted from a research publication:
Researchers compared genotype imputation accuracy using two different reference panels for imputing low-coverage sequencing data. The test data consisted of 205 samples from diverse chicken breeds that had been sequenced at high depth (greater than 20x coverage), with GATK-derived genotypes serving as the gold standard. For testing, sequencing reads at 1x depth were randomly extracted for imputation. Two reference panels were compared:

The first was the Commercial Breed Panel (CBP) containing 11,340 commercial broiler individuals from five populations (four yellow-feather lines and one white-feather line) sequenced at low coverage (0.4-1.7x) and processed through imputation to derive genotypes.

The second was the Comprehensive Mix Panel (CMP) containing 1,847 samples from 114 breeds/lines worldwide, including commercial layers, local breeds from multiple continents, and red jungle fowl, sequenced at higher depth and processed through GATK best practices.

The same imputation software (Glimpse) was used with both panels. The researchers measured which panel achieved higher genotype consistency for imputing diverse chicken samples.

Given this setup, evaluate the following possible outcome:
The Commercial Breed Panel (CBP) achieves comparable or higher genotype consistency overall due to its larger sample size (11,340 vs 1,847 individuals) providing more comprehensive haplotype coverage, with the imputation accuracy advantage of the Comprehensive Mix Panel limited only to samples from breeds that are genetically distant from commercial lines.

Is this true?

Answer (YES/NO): NO